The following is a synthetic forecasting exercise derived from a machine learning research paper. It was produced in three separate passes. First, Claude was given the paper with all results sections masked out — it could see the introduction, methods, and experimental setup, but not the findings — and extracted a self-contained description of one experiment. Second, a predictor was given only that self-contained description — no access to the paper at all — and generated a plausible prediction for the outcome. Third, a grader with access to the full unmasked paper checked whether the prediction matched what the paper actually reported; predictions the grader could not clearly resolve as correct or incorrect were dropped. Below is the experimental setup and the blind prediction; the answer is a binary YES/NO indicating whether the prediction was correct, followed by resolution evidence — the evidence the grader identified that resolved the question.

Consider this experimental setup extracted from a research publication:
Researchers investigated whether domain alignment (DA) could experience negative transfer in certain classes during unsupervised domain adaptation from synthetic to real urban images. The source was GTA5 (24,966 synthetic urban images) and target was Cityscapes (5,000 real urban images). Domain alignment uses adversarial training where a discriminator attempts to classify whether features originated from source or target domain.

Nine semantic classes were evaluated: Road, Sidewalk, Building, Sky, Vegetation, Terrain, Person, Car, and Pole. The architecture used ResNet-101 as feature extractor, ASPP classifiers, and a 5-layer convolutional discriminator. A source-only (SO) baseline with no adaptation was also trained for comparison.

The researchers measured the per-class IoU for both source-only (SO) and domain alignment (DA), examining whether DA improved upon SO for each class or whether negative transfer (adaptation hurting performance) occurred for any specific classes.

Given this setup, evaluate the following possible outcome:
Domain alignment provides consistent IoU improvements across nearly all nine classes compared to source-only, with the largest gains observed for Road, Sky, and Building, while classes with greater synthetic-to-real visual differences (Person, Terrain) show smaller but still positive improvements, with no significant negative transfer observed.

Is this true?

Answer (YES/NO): NO